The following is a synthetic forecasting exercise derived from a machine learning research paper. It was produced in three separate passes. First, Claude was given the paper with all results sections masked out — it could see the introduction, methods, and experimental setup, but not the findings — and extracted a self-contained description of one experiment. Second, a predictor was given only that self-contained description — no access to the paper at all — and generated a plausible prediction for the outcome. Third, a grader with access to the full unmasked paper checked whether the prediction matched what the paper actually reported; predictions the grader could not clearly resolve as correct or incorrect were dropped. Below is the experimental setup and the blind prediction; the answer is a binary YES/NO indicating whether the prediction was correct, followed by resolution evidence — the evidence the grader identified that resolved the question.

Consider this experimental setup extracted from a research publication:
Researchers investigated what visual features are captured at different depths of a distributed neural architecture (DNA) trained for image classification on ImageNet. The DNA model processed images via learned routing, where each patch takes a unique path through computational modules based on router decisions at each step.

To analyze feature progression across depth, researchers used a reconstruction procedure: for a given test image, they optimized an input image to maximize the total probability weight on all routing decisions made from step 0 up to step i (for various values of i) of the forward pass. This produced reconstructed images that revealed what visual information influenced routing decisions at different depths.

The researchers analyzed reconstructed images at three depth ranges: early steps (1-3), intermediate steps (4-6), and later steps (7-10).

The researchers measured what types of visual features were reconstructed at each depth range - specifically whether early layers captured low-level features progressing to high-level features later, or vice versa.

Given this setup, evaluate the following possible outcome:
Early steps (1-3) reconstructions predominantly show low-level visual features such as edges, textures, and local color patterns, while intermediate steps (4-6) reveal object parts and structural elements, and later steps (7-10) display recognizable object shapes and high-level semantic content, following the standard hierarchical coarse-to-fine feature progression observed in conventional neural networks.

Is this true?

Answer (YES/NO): NO